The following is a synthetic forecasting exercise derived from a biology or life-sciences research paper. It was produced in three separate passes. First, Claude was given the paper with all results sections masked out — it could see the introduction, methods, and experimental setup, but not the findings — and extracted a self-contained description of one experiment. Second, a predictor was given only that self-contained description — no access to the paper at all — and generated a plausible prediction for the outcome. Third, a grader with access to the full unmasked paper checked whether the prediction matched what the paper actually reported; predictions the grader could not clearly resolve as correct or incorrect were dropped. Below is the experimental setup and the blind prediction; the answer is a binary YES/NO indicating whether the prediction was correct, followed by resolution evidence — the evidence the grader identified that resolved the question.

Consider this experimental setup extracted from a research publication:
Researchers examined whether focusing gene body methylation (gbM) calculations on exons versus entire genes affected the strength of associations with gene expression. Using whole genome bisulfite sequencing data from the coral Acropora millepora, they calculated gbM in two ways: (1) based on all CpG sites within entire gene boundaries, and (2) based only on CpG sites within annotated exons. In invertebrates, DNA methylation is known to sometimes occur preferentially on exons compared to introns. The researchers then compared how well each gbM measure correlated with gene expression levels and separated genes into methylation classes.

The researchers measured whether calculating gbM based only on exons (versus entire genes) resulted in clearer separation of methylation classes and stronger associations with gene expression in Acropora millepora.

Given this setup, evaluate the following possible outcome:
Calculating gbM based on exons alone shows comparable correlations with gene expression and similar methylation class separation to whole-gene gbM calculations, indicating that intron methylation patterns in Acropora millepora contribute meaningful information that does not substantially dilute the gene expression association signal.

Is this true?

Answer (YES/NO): NO